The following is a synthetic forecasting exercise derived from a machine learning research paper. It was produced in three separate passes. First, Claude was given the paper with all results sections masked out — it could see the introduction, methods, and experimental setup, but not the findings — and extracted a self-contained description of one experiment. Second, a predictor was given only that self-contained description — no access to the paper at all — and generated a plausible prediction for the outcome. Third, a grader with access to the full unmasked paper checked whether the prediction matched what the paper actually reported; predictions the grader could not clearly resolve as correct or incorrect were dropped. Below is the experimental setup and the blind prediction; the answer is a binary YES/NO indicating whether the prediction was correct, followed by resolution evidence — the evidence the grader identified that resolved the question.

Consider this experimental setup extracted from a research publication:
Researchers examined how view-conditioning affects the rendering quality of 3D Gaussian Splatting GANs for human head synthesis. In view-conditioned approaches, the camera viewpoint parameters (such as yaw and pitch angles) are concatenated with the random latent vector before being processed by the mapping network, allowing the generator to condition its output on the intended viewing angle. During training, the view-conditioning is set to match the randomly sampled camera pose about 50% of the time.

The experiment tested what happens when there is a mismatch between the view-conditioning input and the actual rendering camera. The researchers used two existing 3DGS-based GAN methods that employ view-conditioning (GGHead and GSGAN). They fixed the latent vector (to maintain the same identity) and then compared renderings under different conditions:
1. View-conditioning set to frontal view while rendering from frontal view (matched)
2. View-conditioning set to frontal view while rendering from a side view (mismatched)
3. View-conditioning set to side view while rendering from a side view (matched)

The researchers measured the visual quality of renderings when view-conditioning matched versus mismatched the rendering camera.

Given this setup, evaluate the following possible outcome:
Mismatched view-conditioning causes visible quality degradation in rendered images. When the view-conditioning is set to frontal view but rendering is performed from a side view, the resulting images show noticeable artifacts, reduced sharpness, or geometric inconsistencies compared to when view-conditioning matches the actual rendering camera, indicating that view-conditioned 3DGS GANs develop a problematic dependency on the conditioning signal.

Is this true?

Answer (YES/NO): YES